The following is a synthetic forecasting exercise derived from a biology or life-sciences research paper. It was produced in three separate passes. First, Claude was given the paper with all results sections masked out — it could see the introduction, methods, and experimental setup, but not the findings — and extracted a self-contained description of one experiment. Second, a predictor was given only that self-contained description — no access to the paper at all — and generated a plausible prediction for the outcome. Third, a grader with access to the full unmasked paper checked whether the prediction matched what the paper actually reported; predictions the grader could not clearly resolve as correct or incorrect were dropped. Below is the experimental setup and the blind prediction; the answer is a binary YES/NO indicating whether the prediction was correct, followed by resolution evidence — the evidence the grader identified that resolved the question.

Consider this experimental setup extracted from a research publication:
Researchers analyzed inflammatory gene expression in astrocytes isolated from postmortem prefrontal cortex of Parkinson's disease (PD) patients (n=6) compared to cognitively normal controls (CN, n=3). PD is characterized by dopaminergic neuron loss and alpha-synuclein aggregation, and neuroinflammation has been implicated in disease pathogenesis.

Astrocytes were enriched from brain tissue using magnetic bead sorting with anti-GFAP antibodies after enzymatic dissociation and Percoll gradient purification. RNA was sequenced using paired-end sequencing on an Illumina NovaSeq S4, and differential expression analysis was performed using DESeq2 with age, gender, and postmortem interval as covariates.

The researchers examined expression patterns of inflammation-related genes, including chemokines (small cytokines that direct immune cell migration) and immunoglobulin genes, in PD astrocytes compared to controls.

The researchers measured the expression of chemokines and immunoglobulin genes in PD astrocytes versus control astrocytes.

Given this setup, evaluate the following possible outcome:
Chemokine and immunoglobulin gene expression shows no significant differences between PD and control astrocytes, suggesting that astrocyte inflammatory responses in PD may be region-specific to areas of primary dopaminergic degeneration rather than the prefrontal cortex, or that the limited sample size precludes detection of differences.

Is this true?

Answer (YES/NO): NO